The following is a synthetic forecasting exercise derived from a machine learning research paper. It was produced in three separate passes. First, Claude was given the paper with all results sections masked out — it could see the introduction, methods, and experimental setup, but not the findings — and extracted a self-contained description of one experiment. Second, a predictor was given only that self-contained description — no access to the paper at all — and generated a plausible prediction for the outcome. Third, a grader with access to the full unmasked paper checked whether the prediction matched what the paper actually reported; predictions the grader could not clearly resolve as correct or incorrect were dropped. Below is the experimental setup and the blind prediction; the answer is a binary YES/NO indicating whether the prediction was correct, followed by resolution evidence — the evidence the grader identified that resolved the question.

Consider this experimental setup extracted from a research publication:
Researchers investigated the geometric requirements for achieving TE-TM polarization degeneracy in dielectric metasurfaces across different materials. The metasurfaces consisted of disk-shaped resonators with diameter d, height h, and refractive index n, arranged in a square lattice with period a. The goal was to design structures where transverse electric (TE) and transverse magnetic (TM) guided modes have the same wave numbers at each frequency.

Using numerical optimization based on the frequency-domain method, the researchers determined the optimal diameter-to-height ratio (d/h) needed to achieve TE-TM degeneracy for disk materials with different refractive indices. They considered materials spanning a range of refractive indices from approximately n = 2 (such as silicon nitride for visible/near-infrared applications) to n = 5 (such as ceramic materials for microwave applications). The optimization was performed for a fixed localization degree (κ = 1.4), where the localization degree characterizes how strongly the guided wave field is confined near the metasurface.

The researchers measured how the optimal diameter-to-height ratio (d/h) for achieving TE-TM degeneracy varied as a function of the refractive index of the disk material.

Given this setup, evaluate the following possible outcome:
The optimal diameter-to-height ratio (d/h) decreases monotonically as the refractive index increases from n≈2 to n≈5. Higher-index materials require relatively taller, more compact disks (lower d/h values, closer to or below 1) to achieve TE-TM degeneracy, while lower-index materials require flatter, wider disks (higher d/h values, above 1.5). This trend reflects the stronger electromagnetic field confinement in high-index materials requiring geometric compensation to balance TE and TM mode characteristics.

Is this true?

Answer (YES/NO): NO